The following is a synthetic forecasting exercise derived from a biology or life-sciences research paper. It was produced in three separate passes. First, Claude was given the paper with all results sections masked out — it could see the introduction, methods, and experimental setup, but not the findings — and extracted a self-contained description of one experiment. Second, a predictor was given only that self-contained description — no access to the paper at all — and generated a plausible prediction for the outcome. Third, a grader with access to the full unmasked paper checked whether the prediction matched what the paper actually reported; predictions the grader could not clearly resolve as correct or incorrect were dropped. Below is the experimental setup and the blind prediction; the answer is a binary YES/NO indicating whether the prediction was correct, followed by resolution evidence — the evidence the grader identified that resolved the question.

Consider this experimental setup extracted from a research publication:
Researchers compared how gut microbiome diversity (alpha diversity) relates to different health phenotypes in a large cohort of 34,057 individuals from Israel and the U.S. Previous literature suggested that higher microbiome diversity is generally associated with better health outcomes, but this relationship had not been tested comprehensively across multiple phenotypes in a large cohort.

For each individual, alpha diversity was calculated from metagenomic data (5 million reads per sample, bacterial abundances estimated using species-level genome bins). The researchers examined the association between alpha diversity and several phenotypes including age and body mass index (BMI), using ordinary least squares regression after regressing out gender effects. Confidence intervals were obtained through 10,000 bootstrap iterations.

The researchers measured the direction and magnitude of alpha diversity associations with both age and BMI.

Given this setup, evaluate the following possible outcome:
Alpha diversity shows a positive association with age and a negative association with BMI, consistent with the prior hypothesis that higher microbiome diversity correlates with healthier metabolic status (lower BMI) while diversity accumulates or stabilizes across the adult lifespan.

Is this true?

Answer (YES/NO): YES